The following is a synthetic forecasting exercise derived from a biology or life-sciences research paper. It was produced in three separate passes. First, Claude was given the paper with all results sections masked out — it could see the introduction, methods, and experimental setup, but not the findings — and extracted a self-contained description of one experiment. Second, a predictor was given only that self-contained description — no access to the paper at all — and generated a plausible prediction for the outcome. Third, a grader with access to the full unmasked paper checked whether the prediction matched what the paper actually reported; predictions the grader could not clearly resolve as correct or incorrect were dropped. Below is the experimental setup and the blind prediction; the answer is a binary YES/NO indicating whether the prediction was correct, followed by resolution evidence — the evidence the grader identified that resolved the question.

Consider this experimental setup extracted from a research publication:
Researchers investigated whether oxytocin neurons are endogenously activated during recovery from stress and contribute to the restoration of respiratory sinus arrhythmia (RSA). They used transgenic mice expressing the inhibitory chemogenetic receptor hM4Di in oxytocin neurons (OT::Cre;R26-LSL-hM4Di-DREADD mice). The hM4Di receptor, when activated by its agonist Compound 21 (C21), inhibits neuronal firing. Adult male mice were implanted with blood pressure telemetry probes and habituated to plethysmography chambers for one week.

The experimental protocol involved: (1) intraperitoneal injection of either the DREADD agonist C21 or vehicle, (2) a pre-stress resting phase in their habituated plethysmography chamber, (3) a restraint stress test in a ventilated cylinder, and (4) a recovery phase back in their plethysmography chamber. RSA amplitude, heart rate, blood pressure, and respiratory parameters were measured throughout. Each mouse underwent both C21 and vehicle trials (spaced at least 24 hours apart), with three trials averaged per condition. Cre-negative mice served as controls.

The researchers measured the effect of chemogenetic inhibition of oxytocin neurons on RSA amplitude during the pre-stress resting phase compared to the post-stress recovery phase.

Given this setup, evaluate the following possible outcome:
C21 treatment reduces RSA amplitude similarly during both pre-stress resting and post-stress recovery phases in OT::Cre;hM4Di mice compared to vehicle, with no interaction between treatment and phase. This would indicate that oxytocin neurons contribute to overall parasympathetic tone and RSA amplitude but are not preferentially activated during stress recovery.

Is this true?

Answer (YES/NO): NO